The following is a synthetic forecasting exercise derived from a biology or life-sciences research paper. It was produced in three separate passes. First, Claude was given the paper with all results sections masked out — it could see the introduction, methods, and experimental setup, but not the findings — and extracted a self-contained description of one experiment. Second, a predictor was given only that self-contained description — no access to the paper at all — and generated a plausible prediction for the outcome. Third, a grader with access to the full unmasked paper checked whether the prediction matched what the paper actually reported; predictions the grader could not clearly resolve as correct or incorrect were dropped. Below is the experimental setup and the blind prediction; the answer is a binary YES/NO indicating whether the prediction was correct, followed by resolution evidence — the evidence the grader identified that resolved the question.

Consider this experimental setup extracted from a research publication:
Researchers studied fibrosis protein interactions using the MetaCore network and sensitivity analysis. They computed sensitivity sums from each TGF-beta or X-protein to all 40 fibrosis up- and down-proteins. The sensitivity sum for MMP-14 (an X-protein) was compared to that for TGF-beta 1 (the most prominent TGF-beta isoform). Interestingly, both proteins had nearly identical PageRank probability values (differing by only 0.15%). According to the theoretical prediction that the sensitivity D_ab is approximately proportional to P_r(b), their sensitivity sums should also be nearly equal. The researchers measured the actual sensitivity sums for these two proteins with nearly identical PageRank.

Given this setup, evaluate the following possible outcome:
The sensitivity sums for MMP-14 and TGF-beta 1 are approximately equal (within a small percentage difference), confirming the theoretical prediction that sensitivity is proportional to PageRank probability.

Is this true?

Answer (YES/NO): NO